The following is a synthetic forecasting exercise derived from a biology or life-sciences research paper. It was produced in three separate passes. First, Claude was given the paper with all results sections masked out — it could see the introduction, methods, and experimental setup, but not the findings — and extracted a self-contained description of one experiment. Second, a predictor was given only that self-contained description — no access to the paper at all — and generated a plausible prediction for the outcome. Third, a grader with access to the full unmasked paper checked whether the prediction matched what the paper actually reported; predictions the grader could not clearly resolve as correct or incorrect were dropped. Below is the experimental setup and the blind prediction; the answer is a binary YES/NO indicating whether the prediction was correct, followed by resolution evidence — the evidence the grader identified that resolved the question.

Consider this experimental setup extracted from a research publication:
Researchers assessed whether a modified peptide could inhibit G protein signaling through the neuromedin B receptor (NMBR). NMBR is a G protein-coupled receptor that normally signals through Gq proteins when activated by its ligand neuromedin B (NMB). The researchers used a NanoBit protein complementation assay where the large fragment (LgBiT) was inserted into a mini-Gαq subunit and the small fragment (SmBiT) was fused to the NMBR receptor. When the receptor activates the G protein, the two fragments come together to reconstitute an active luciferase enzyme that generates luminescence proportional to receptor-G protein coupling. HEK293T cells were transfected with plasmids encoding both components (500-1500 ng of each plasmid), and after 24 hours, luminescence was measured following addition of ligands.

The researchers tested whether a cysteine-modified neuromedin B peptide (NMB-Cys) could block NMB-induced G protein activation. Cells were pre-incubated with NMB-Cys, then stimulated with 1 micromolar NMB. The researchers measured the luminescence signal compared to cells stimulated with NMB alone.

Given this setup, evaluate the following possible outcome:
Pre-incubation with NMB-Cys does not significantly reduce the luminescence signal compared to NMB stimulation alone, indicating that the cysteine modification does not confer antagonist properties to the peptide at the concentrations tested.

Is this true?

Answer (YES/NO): NO